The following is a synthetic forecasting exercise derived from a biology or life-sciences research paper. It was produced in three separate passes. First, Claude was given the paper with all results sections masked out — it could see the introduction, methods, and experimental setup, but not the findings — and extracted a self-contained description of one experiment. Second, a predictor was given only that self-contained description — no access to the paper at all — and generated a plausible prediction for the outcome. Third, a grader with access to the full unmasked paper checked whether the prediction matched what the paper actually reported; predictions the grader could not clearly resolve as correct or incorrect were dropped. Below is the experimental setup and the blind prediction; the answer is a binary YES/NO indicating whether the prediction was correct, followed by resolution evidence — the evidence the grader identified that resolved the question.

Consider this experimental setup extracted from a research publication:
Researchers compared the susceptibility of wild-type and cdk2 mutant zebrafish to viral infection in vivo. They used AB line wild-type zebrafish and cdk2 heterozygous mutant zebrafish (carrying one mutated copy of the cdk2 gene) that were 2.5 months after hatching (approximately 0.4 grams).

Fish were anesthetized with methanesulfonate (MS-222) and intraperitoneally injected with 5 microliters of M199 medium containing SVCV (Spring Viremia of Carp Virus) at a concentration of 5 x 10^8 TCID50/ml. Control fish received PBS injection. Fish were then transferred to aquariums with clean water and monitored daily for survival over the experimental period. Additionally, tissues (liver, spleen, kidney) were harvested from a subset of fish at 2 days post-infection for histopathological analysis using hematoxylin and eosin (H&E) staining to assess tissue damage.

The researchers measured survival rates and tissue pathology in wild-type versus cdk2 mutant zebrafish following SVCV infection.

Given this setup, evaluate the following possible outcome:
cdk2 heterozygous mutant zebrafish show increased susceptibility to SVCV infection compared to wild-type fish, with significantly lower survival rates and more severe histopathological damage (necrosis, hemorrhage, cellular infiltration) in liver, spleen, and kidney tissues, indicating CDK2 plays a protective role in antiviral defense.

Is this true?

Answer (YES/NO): NO